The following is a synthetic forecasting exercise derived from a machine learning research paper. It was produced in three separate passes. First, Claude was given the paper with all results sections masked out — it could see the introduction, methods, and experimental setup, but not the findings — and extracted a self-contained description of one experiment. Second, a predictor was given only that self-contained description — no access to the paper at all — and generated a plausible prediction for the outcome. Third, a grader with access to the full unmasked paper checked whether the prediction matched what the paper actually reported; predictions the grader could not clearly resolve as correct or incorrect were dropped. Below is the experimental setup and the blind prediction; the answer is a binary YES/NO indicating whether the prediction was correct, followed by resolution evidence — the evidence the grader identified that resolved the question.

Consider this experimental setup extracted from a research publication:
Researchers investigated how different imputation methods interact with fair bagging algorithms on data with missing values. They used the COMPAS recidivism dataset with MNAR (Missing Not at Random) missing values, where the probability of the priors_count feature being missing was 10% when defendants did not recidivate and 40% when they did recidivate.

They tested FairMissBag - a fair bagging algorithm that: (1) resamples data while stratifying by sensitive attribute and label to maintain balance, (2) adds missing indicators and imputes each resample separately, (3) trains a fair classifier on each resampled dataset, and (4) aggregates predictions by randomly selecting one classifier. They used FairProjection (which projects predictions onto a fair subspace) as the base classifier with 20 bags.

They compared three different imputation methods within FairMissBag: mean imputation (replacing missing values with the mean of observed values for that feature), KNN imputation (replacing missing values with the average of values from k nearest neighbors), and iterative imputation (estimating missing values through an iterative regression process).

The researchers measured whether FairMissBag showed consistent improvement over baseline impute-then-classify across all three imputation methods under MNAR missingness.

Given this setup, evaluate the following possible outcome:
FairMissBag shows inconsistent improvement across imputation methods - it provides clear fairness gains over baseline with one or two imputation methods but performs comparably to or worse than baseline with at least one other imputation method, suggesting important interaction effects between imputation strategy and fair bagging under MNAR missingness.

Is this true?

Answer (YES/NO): NO